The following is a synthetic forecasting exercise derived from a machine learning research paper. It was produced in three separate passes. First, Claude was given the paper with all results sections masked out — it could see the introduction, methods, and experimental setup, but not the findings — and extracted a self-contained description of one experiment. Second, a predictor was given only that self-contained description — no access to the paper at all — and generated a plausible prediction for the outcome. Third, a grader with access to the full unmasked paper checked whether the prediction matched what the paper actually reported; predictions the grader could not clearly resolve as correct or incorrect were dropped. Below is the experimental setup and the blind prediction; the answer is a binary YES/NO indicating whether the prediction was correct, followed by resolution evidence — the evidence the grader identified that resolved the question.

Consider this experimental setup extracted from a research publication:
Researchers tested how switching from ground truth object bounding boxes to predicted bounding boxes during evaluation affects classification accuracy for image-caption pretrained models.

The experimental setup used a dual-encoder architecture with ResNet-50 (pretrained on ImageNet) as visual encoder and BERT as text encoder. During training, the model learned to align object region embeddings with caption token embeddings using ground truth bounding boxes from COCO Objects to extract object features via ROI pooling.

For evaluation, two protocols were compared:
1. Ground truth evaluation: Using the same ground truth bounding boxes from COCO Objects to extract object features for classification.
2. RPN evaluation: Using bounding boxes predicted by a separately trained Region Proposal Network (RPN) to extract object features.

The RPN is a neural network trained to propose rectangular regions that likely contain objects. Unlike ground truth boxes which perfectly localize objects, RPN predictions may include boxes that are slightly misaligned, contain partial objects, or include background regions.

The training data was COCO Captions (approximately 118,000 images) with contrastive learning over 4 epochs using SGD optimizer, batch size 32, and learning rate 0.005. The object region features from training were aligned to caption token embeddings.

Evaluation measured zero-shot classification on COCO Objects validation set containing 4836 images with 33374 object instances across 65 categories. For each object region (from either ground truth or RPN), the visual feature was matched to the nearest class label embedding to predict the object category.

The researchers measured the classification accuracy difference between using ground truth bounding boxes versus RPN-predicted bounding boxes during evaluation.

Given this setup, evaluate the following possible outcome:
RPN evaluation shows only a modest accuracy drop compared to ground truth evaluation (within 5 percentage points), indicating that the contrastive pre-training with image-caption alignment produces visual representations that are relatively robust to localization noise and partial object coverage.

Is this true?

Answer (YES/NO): NO